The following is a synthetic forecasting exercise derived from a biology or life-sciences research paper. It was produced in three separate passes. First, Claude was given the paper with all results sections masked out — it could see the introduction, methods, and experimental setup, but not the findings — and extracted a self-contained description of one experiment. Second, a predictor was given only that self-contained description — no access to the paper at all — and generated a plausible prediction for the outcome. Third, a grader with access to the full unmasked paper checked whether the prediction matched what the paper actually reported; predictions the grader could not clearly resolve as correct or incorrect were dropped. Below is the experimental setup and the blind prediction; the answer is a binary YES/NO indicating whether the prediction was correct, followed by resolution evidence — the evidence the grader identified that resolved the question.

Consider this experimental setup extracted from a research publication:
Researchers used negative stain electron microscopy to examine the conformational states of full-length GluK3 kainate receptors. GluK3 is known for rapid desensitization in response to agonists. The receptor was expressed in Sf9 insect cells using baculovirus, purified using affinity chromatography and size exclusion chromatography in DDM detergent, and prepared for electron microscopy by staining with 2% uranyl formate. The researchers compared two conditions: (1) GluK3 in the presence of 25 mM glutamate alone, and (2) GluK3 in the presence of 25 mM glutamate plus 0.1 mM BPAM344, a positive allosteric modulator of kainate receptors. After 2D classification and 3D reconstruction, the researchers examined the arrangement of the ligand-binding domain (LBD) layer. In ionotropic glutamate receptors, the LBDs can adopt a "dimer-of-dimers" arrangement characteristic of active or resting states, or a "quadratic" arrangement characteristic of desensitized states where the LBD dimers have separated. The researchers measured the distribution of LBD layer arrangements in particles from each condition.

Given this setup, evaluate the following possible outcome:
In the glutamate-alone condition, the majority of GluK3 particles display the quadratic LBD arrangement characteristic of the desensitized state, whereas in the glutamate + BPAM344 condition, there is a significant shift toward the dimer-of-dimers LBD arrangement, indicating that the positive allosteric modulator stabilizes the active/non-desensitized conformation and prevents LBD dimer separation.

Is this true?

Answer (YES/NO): YES